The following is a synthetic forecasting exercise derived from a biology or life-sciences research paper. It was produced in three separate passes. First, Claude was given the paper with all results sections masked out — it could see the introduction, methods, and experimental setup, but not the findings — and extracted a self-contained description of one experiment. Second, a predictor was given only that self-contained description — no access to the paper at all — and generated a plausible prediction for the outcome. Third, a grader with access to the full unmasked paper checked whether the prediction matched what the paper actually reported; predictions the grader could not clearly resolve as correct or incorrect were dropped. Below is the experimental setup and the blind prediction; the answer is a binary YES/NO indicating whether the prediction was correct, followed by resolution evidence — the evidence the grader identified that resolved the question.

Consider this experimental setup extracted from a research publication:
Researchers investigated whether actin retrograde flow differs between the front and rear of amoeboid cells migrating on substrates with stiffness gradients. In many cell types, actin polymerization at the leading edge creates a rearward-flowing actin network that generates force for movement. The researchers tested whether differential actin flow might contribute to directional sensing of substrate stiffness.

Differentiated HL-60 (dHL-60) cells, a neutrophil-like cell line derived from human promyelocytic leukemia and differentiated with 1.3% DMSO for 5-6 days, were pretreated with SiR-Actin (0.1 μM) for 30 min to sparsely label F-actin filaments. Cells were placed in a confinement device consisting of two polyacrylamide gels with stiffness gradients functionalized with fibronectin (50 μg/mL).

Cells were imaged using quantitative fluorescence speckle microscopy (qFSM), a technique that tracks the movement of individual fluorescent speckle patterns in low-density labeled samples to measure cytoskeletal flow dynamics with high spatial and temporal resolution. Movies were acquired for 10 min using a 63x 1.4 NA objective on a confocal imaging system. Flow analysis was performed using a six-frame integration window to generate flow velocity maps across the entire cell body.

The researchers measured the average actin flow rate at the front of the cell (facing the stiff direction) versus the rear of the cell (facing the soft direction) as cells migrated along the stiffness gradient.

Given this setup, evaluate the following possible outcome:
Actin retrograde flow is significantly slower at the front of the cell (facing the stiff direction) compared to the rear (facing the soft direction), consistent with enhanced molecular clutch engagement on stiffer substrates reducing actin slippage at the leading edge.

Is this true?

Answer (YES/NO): NO